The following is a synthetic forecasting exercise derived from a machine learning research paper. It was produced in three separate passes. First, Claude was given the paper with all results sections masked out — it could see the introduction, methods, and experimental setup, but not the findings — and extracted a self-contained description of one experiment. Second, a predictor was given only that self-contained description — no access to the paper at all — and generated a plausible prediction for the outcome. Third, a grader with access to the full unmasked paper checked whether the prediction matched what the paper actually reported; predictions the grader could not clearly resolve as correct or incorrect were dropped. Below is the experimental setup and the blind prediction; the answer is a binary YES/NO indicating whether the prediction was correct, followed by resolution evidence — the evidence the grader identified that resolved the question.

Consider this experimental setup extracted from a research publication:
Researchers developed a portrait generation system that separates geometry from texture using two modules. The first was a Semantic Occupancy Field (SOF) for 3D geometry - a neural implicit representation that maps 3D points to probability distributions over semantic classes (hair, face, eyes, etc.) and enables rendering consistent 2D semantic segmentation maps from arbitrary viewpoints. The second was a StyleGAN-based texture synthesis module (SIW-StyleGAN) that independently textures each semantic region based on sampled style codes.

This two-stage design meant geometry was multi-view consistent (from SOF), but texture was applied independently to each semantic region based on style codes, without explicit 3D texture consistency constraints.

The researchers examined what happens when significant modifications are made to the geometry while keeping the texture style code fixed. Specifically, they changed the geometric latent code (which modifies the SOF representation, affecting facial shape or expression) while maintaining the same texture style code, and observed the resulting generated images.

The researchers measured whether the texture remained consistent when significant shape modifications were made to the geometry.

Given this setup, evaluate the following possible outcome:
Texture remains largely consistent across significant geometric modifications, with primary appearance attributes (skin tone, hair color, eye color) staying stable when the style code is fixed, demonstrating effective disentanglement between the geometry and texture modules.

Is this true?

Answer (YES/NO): NO